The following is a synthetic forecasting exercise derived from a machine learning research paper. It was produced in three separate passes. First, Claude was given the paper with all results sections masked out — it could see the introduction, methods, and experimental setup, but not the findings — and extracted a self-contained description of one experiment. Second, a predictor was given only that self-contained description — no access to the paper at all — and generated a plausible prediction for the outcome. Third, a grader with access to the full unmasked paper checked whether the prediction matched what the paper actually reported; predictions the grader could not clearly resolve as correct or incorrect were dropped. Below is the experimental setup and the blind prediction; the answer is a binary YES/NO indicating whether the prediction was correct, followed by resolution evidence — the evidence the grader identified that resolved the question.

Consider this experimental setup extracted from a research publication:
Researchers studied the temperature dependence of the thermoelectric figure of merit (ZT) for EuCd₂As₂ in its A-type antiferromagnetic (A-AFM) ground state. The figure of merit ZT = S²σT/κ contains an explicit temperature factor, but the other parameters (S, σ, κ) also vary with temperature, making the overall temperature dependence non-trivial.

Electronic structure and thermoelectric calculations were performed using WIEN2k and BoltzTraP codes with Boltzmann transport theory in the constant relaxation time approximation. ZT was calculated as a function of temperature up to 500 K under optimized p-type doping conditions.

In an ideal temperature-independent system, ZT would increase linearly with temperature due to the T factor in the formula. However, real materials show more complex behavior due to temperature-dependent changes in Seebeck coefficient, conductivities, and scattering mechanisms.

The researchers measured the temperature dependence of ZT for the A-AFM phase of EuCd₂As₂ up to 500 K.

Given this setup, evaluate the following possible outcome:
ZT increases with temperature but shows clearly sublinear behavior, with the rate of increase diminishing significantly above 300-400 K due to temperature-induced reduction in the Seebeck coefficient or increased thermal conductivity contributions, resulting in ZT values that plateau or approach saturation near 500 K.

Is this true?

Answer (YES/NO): NO